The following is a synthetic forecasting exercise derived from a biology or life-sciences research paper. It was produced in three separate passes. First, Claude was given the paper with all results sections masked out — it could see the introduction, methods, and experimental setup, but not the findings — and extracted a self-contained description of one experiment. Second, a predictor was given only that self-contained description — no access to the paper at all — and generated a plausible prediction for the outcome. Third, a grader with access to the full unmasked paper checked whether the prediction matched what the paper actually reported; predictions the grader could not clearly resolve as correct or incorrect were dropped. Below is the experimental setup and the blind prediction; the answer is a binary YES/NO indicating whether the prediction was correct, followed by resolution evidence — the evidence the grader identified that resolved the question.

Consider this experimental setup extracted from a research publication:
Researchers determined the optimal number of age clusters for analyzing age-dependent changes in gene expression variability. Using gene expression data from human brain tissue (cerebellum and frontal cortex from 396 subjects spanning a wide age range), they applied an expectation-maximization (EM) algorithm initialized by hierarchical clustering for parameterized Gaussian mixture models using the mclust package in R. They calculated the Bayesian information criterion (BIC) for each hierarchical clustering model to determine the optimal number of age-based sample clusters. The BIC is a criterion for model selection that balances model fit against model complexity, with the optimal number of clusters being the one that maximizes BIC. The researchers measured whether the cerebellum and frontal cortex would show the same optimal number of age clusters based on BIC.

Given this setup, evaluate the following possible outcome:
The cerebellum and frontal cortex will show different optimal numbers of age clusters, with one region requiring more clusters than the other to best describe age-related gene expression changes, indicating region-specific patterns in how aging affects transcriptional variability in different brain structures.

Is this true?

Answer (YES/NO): NO